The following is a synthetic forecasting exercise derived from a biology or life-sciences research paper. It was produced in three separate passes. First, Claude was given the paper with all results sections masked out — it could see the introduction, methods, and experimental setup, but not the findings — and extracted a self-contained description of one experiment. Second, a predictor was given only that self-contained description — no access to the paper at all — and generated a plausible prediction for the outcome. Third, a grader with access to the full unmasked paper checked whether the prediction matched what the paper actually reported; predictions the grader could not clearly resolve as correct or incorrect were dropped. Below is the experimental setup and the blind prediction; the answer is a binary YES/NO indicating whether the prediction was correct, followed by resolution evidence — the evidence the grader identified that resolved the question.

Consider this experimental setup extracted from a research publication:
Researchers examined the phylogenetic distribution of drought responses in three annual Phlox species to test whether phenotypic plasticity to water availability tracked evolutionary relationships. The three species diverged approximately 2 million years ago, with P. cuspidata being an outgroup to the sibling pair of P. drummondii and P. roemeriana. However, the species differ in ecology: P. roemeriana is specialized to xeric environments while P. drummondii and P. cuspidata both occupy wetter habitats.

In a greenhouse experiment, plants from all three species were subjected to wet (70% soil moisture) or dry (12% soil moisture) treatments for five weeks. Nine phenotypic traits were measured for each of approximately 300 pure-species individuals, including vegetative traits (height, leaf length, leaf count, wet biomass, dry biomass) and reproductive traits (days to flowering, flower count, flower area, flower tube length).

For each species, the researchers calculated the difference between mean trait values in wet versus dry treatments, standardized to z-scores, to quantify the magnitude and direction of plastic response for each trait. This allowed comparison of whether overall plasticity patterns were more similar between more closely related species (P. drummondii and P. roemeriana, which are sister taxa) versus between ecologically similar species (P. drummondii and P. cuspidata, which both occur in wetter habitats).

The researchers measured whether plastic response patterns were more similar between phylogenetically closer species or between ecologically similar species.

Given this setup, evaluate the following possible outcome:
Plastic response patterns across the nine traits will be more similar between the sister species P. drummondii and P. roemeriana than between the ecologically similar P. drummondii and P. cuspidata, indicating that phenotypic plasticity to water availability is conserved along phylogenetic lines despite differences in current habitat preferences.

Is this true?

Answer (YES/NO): NO